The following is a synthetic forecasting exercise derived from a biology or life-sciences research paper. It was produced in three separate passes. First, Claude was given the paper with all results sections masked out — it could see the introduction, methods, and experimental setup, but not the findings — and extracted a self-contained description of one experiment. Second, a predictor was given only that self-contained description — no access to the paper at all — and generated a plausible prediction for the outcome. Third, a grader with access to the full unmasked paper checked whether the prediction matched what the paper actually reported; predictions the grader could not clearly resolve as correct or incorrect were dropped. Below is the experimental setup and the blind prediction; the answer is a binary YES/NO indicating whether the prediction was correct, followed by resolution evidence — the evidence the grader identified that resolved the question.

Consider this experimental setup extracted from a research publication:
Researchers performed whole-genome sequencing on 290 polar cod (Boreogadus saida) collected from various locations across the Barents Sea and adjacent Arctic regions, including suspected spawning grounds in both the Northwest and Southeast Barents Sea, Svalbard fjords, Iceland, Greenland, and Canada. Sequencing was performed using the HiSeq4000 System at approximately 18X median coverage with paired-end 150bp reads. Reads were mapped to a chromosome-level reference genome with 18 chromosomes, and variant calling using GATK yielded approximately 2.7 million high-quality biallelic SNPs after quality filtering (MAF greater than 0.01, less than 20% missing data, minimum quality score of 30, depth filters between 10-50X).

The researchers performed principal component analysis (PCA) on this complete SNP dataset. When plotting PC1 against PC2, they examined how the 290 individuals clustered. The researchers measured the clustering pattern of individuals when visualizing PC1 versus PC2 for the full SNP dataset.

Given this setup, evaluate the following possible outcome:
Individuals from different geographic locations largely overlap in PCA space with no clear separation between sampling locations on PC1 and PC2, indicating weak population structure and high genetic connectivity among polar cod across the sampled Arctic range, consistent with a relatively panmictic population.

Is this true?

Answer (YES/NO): NO